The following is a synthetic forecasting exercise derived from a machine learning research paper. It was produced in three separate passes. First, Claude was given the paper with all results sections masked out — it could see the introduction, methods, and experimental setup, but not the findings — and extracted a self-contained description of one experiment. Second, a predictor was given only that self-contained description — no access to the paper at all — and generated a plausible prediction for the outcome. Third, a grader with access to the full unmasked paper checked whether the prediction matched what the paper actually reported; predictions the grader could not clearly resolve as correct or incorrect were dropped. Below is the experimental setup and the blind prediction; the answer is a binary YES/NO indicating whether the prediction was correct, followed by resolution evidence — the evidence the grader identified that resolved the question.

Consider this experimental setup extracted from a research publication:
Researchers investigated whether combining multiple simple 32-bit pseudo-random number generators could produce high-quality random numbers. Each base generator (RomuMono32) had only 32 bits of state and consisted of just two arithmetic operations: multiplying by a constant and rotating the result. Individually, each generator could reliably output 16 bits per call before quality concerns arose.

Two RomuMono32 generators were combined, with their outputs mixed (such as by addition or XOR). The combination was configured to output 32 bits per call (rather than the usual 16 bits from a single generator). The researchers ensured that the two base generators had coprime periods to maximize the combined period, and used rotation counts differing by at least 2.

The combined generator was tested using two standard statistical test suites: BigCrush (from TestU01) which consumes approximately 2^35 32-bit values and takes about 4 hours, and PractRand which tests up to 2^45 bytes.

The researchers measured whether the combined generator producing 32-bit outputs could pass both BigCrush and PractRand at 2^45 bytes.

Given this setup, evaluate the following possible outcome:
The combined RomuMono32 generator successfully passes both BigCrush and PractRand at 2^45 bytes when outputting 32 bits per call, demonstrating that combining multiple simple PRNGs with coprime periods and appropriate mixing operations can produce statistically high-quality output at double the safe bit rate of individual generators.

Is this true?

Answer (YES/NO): YES